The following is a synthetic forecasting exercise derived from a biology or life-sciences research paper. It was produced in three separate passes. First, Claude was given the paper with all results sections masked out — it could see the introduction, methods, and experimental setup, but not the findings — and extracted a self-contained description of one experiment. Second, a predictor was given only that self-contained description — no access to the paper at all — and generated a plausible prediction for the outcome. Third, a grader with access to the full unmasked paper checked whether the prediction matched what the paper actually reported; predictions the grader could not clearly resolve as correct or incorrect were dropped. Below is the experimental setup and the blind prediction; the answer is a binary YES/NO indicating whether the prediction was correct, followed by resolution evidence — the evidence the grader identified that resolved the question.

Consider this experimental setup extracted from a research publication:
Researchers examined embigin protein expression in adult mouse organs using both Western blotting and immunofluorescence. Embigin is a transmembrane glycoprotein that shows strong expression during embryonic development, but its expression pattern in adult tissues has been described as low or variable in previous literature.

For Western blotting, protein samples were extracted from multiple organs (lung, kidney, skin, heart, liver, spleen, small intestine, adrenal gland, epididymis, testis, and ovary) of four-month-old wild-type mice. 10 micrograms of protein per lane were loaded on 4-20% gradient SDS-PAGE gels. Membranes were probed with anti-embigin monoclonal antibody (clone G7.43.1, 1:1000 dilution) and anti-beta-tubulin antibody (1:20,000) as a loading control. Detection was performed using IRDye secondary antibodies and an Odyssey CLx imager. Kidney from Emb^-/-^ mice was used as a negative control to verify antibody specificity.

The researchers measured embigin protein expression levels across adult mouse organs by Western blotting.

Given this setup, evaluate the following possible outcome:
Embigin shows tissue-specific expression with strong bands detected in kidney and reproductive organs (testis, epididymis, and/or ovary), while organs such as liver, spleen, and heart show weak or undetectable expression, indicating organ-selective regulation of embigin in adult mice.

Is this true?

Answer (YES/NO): YES